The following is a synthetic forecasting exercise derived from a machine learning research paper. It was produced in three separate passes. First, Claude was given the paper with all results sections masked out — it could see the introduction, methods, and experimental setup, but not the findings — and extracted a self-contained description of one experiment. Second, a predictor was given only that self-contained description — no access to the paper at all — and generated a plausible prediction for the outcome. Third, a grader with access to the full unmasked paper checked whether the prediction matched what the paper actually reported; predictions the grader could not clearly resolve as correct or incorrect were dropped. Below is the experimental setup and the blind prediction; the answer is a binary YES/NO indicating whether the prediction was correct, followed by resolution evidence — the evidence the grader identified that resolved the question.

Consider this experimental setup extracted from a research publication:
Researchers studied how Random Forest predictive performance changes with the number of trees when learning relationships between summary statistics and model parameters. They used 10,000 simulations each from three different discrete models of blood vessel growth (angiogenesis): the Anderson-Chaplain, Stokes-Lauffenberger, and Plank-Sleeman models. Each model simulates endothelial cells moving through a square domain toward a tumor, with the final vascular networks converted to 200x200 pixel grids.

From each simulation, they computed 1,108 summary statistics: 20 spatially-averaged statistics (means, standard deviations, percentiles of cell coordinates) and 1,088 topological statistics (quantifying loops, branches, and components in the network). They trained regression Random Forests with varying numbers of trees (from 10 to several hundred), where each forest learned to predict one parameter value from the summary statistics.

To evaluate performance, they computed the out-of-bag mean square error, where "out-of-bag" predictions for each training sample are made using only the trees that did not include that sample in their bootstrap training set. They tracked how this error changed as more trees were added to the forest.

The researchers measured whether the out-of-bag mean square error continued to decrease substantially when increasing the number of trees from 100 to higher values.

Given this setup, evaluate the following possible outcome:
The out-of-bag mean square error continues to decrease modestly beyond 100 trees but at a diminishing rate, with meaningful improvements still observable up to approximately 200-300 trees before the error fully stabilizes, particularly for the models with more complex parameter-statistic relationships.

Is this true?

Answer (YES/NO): NO